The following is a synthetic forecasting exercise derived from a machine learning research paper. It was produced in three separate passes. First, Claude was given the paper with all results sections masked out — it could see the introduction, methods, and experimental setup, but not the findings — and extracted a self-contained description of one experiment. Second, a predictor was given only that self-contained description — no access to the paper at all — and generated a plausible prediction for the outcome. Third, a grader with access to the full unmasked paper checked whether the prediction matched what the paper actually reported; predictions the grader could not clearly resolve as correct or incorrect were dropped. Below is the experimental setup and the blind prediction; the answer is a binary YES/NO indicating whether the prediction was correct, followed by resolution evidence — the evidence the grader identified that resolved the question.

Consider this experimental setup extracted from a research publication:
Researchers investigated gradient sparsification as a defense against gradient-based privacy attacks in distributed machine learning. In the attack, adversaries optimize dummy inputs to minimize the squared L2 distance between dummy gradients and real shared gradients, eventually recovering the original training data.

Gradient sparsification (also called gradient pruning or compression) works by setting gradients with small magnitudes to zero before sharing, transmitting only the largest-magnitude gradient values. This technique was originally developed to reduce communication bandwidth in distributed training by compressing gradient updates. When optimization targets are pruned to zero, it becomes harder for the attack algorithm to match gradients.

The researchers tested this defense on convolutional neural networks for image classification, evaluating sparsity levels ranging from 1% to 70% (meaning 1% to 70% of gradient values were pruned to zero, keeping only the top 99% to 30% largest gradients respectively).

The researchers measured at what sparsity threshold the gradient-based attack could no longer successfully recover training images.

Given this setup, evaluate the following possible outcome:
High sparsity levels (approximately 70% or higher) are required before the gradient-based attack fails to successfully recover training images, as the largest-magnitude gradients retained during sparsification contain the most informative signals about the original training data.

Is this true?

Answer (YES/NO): NO